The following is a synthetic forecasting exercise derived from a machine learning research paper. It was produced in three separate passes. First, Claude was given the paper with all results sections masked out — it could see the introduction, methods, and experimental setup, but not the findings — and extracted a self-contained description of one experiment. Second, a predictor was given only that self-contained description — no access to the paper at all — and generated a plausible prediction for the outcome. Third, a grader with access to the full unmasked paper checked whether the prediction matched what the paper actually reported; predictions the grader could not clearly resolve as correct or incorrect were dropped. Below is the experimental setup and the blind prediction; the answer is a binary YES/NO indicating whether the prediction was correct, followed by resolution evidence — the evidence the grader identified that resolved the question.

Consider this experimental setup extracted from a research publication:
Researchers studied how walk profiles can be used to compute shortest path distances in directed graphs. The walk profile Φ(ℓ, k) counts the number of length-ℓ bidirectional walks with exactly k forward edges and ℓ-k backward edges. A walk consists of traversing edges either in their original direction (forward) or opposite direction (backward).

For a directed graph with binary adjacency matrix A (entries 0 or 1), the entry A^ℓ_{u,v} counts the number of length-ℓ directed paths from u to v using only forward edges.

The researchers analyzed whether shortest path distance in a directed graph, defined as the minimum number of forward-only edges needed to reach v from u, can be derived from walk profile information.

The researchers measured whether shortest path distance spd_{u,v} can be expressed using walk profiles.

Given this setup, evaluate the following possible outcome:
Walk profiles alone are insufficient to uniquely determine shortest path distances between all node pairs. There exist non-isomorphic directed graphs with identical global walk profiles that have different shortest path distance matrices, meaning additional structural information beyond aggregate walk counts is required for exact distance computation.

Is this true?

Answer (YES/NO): NO